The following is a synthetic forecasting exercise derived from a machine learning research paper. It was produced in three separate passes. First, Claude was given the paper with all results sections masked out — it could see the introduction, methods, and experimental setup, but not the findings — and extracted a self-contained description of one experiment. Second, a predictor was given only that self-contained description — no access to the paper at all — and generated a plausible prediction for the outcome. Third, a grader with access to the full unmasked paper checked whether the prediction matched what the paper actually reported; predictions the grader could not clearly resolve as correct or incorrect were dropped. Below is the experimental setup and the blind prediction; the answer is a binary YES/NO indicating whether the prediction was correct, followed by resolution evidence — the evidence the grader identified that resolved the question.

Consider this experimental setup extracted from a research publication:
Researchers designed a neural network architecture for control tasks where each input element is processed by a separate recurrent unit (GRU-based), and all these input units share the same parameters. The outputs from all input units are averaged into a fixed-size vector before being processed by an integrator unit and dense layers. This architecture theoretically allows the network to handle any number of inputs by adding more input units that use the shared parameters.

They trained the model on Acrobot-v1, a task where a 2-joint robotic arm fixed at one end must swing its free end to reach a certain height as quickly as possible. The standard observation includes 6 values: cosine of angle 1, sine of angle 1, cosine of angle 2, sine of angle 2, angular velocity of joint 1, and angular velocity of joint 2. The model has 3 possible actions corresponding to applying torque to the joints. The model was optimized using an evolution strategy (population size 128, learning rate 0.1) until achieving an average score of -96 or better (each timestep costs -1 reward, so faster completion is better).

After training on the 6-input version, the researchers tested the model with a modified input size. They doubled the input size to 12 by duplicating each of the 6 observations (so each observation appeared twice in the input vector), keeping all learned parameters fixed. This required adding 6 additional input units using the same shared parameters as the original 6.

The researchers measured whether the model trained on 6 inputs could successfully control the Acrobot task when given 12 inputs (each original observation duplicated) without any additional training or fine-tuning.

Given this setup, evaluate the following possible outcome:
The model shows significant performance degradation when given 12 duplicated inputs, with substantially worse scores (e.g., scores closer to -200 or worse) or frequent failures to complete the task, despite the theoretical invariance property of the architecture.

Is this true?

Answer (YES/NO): NO